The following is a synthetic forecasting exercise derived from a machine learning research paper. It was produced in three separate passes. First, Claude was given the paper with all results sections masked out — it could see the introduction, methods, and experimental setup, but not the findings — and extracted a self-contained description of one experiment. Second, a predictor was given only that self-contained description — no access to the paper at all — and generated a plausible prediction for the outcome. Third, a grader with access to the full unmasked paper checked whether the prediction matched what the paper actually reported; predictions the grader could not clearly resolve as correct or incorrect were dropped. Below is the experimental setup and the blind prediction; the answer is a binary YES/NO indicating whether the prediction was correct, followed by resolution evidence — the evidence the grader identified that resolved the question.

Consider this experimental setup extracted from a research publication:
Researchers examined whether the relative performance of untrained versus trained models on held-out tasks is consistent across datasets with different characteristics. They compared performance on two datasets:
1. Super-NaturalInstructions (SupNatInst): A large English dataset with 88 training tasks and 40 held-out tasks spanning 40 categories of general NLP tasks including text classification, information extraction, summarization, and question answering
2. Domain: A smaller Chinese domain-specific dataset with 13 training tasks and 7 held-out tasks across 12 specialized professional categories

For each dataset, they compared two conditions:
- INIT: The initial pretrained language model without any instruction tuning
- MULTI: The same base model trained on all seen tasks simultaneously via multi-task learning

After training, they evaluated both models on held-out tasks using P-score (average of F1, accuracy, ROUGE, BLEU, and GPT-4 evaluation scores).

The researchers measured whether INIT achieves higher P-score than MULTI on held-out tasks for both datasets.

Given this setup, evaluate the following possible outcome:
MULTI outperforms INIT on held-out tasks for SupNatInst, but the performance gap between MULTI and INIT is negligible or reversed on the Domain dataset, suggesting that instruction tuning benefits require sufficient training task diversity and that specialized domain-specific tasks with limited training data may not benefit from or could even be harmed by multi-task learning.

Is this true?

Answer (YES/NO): NO